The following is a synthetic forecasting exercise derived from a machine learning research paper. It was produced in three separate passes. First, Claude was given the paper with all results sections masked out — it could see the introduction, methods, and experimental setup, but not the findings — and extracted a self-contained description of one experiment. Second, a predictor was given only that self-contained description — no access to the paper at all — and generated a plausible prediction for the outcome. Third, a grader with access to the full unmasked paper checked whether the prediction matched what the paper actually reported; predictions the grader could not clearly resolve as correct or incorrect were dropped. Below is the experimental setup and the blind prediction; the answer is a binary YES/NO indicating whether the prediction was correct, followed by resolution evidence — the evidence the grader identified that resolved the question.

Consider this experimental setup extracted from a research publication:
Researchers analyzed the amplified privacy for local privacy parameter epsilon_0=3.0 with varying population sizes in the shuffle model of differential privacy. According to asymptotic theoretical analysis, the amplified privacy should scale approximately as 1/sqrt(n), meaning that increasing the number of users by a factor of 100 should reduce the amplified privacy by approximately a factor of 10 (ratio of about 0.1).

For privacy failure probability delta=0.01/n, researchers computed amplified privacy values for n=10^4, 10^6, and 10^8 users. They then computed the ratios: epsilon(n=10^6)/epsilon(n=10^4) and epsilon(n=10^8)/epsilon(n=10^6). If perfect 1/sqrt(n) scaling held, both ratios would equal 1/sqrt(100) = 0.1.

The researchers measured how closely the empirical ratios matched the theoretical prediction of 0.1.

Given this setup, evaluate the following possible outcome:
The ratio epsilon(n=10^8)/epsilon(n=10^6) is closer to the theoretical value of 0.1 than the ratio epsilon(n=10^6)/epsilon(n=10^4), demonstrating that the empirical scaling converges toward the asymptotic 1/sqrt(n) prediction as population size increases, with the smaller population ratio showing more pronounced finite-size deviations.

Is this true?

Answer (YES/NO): YES